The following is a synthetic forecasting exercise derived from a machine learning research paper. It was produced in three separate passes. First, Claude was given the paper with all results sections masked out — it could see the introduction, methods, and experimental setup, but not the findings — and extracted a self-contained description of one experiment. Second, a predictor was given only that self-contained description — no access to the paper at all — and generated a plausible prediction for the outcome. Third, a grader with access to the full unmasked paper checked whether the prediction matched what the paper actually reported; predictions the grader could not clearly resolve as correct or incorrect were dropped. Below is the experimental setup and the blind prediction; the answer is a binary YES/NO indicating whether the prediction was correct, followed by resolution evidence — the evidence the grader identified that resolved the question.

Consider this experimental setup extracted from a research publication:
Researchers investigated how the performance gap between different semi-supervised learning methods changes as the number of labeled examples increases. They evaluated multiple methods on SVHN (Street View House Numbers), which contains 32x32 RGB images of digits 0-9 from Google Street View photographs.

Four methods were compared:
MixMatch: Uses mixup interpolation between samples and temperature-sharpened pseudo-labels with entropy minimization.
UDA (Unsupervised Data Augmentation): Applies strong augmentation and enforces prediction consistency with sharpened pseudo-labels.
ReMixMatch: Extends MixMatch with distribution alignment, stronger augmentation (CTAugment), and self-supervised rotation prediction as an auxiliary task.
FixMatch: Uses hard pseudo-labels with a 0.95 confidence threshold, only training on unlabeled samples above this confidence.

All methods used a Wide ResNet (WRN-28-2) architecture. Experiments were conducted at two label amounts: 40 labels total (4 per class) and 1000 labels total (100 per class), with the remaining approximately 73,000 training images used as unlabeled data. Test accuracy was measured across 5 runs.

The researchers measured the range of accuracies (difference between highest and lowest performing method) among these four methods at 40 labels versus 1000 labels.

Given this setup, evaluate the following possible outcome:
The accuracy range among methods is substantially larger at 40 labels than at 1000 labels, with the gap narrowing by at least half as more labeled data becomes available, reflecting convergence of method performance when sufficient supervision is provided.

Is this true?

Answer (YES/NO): YES